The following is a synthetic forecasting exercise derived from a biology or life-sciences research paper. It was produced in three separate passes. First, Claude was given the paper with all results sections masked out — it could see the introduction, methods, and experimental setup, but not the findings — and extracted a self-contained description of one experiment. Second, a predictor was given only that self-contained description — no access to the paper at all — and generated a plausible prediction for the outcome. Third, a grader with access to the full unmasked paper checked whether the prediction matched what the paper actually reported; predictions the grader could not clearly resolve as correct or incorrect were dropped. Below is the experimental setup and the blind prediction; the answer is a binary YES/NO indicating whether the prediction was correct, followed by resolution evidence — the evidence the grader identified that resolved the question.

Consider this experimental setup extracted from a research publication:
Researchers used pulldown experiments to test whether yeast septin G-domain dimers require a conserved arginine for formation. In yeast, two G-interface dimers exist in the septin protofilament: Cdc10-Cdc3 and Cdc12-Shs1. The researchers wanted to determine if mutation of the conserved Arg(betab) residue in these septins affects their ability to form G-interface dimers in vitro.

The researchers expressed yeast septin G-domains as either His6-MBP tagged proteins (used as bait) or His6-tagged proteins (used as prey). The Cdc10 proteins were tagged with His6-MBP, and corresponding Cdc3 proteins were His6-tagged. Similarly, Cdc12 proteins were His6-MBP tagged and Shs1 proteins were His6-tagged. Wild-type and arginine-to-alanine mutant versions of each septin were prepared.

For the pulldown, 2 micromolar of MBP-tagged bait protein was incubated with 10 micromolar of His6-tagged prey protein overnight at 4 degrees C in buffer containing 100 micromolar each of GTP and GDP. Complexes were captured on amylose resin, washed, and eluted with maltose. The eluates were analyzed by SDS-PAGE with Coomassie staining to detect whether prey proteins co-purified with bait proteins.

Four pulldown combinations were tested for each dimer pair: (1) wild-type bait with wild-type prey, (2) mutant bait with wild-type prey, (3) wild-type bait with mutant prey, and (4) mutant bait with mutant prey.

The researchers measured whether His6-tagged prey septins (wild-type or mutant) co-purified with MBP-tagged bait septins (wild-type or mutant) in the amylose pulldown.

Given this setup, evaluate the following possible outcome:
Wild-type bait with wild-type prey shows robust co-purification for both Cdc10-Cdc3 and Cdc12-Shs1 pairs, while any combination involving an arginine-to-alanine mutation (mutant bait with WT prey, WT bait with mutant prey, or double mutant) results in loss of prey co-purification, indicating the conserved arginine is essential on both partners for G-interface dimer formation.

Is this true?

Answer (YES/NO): YES